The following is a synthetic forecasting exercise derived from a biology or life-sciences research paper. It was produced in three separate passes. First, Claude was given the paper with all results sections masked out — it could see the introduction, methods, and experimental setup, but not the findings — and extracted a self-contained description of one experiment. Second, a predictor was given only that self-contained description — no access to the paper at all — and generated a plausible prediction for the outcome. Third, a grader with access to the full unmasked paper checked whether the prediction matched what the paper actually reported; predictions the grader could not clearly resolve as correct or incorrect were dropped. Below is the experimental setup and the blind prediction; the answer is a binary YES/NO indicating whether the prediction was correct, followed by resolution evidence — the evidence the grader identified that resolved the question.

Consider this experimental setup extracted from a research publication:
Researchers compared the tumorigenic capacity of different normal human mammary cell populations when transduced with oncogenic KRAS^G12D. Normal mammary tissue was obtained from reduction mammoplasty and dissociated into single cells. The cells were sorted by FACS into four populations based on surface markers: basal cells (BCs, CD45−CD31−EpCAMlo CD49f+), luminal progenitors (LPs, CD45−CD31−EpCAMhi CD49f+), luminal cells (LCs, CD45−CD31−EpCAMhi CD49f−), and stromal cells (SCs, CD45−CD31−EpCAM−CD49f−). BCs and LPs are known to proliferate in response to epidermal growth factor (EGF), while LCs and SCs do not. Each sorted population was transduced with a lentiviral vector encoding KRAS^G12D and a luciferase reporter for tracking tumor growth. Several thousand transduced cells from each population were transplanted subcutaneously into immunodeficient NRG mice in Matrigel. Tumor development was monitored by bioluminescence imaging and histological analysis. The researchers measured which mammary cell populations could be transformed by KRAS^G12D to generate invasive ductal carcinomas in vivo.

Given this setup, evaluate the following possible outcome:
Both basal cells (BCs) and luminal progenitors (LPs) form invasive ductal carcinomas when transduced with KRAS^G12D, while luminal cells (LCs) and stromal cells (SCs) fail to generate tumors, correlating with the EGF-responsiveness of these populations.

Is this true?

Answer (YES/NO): YES